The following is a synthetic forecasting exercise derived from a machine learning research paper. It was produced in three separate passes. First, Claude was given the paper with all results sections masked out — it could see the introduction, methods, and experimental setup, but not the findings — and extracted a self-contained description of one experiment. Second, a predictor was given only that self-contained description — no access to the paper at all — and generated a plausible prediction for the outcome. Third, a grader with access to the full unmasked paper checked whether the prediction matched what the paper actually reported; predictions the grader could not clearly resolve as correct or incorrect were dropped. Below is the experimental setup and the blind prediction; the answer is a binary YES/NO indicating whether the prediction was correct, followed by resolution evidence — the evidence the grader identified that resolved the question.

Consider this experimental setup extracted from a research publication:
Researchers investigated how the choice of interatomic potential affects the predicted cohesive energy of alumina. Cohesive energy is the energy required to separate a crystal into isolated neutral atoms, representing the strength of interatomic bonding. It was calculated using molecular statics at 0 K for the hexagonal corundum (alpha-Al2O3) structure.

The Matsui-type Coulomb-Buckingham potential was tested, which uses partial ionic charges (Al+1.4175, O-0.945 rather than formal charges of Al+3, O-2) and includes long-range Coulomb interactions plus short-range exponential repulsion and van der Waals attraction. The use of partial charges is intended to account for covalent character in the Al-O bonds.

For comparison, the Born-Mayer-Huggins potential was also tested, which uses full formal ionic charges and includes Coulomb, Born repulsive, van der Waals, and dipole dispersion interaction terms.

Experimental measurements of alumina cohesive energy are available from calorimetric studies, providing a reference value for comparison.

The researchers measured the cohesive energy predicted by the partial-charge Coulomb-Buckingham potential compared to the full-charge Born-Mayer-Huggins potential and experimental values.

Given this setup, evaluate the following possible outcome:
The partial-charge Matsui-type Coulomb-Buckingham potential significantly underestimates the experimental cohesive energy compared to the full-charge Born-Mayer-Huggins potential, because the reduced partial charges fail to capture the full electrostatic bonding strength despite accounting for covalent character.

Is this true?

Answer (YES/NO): NO